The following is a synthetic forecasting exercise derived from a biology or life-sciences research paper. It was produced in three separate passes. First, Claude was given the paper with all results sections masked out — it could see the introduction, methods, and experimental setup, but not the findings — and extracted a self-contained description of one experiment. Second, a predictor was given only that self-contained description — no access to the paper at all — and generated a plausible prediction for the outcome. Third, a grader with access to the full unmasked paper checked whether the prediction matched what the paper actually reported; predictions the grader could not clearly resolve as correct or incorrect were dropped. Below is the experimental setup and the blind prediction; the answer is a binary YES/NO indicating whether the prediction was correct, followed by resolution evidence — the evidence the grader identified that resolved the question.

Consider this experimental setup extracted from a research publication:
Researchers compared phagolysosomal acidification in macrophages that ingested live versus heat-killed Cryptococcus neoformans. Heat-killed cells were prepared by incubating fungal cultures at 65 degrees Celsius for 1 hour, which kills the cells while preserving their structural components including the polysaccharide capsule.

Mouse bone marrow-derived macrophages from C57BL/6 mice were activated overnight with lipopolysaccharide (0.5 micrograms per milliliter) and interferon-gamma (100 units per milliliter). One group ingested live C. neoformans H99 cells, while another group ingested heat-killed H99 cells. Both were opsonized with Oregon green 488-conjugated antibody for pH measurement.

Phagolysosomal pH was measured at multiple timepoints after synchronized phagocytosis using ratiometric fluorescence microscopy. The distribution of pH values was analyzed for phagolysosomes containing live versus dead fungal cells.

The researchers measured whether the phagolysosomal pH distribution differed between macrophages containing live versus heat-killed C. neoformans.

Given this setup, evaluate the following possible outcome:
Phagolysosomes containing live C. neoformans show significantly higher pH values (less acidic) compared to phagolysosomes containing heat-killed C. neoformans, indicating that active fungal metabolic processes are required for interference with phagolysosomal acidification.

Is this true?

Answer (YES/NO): NO